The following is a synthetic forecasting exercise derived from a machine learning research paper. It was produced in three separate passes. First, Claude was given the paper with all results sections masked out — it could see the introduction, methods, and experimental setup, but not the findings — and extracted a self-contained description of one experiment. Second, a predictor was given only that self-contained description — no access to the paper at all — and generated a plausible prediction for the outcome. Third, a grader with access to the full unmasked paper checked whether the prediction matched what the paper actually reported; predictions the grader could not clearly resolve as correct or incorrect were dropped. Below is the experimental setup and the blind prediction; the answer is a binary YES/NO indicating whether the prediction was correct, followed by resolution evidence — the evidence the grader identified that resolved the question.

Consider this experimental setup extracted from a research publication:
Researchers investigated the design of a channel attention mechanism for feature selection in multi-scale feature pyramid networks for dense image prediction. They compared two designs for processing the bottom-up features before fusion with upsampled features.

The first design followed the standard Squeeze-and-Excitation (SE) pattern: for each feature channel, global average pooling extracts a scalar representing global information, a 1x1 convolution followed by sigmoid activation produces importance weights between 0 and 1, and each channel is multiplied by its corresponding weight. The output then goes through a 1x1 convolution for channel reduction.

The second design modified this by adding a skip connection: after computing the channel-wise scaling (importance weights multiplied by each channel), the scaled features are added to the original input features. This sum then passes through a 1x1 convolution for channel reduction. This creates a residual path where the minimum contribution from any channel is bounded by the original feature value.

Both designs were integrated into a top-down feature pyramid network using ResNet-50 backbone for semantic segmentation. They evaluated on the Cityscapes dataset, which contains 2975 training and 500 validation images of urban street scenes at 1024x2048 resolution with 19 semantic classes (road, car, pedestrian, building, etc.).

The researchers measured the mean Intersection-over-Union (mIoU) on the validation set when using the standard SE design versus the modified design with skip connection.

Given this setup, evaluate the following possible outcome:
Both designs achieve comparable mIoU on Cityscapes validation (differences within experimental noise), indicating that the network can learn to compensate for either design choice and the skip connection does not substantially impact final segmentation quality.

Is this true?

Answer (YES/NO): NO